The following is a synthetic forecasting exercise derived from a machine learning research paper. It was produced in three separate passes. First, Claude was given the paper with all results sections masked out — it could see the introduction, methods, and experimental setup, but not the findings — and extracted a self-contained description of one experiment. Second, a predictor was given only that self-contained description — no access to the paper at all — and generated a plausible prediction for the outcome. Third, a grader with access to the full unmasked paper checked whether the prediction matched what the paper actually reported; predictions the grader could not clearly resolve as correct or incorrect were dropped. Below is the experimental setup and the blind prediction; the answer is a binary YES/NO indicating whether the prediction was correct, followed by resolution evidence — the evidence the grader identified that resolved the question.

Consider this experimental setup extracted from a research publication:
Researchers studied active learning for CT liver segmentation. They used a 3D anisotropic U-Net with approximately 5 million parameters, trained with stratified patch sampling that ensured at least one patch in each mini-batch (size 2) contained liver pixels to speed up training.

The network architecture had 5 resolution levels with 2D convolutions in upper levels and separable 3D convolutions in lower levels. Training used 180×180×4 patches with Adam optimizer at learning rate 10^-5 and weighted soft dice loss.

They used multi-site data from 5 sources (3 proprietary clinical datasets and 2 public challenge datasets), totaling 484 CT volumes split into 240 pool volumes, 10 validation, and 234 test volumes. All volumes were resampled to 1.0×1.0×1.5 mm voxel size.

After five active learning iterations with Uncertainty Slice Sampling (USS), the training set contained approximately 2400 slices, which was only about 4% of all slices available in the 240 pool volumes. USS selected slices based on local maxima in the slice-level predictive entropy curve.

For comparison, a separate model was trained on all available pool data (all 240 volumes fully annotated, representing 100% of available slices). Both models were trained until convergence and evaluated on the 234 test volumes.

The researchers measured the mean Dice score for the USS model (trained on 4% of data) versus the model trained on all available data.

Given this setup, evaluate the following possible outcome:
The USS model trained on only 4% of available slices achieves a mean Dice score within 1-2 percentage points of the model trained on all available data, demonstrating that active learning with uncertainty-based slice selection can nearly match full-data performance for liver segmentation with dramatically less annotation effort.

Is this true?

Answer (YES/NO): YES